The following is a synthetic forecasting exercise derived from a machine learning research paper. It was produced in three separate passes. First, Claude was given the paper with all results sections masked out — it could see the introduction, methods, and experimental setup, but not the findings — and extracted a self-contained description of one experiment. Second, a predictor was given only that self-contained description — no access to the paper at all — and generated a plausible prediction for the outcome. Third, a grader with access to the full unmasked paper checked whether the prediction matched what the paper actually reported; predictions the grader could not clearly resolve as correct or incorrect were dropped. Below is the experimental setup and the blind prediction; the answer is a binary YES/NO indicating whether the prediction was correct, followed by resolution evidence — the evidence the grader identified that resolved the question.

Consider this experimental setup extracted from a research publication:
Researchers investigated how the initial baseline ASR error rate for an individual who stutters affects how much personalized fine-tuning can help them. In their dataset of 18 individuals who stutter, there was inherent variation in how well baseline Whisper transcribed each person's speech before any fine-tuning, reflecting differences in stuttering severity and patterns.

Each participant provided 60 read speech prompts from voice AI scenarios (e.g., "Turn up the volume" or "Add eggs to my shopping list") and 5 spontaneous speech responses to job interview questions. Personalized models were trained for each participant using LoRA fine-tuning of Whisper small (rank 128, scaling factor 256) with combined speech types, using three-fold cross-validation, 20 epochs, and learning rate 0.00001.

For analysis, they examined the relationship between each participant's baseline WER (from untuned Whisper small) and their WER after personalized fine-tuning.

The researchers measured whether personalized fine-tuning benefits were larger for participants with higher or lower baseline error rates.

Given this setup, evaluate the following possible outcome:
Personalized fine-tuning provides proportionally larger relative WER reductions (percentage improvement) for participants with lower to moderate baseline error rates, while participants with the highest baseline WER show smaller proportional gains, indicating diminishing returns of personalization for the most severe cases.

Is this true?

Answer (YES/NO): NO